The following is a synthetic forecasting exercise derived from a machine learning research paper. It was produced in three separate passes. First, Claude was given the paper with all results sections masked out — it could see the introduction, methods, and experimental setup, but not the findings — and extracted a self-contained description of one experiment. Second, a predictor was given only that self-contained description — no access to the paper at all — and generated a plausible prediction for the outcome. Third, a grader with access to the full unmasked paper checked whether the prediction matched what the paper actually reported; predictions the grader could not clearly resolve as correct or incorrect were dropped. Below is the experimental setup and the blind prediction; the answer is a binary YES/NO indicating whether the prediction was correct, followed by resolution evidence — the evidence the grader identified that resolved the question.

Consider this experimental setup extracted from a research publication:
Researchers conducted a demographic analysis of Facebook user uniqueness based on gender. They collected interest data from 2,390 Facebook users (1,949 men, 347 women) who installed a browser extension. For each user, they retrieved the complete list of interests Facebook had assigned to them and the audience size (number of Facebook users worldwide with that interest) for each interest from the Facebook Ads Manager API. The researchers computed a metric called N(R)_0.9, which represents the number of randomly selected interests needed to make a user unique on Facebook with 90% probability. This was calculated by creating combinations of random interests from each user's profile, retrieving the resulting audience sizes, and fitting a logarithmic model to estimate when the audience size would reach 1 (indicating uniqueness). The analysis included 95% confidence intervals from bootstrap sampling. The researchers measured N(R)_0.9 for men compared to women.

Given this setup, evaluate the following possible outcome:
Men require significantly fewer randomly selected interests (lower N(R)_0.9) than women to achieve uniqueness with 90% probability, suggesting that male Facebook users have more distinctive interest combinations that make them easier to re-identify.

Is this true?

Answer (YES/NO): NO